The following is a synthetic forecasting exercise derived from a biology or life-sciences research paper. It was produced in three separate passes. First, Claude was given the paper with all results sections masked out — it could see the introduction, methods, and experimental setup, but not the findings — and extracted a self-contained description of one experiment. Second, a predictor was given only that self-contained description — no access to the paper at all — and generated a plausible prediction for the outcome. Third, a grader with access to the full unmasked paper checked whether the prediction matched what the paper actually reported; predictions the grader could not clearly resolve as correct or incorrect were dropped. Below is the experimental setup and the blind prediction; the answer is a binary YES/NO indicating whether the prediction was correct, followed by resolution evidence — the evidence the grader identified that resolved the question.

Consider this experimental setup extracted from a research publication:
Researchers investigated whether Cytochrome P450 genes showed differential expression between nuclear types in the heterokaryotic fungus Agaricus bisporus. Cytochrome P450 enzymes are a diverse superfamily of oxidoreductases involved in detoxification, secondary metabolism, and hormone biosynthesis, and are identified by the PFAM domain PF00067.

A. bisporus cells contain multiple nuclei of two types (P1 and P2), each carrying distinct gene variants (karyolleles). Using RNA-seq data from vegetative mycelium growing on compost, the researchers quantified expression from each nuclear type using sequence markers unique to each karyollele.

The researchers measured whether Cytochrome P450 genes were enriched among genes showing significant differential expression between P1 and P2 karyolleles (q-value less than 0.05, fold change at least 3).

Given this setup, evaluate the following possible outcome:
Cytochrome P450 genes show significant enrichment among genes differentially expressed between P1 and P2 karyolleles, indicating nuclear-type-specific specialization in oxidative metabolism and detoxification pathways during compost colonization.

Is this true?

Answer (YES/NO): YES